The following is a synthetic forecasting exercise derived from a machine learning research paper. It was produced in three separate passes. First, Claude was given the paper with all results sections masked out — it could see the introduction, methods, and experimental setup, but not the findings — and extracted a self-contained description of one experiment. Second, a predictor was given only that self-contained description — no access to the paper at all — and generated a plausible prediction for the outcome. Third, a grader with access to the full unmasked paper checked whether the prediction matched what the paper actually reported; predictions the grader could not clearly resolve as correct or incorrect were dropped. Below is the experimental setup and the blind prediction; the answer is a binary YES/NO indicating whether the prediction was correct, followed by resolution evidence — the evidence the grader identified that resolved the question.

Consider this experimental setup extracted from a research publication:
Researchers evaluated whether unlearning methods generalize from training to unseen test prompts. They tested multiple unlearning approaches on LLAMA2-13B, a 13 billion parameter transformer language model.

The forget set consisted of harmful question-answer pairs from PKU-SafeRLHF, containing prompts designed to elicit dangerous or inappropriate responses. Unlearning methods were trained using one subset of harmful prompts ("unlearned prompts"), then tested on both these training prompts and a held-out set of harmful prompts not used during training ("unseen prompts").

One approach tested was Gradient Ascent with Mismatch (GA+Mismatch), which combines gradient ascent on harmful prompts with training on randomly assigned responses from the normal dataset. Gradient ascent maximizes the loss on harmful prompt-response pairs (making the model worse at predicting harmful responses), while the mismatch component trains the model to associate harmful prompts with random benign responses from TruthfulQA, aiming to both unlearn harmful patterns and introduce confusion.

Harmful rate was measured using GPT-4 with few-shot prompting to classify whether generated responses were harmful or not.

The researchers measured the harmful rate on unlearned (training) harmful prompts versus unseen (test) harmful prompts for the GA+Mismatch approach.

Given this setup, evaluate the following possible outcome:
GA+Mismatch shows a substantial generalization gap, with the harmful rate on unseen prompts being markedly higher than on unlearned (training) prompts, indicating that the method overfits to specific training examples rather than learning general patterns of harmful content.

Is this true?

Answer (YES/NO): NO